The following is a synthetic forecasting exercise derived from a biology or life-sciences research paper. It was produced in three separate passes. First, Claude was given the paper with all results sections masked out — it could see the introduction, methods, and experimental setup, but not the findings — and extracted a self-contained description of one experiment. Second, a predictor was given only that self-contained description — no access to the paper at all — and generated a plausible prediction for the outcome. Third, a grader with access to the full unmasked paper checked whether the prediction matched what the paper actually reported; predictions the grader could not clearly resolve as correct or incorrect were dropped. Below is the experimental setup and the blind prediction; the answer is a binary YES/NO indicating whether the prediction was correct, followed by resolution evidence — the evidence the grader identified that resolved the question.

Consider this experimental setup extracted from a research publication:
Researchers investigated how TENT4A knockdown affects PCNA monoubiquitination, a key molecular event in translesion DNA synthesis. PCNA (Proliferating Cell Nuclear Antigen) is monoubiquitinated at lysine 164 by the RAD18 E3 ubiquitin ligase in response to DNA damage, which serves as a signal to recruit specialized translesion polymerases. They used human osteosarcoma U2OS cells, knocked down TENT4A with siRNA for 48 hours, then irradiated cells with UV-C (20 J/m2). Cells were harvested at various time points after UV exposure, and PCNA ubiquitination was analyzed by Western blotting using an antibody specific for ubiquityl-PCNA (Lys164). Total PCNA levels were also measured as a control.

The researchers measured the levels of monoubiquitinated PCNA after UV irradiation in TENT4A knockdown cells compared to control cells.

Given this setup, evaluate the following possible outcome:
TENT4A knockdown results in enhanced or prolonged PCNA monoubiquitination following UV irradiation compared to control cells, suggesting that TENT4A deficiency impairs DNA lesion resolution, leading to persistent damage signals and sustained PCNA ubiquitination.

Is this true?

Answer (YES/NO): NO